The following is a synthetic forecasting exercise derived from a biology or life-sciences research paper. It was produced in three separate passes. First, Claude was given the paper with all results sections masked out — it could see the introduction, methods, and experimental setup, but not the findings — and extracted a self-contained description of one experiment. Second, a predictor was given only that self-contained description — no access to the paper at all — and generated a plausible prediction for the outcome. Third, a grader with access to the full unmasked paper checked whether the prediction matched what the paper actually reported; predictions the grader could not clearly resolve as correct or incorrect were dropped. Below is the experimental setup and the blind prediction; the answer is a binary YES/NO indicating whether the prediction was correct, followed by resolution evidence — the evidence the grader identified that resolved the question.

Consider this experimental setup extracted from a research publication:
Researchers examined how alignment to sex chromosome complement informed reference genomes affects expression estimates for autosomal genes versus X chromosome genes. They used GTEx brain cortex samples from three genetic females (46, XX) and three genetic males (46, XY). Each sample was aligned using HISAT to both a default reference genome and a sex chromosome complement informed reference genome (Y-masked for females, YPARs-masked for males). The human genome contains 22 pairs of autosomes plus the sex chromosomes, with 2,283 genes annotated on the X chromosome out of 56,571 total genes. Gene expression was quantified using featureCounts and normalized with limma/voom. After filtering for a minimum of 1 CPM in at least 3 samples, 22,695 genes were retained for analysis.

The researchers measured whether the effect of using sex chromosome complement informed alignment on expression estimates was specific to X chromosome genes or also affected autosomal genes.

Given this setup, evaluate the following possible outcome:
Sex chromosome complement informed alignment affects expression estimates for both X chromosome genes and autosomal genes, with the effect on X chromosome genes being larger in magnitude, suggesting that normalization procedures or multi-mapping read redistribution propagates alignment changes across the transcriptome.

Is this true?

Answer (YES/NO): NO